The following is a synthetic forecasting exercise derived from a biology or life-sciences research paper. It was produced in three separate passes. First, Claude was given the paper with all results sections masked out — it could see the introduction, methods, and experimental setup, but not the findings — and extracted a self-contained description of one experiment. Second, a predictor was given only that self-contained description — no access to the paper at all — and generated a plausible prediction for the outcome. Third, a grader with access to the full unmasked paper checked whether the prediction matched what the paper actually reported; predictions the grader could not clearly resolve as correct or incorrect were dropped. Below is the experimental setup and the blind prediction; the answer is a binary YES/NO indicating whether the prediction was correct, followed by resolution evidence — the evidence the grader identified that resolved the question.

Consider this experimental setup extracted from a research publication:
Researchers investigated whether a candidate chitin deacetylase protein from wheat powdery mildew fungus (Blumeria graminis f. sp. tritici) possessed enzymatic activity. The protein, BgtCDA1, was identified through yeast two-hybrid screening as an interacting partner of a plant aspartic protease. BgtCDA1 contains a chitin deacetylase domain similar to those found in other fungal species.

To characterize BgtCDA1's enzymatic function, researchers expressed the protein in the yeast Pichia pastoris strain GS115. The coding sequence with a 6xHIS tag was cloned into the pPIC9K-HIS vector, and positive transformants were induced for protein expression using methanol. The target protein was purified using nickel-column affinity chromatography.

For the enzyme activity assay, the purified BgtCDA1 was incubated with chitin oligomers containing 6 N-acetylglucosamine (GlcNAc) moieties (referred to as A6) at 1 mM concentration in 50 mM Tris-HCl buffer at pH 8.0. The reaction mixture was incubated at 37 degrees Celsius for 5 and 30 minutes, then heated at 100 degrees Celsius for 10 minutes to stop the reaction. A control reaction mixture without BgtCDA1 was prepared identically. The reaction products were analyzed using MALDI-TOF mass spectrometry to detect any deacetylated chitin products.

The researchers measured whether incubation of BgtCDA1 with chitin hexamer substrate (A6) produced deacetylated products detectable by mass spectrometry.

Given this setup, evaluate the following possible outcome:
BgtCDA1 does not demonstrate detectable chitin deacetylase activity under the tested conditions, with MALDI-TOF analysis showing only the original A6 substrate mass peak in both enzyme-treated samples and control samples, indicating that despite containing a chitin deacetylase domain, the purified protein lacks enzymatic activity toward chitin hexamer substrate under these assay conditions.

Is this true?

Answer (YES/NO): NO